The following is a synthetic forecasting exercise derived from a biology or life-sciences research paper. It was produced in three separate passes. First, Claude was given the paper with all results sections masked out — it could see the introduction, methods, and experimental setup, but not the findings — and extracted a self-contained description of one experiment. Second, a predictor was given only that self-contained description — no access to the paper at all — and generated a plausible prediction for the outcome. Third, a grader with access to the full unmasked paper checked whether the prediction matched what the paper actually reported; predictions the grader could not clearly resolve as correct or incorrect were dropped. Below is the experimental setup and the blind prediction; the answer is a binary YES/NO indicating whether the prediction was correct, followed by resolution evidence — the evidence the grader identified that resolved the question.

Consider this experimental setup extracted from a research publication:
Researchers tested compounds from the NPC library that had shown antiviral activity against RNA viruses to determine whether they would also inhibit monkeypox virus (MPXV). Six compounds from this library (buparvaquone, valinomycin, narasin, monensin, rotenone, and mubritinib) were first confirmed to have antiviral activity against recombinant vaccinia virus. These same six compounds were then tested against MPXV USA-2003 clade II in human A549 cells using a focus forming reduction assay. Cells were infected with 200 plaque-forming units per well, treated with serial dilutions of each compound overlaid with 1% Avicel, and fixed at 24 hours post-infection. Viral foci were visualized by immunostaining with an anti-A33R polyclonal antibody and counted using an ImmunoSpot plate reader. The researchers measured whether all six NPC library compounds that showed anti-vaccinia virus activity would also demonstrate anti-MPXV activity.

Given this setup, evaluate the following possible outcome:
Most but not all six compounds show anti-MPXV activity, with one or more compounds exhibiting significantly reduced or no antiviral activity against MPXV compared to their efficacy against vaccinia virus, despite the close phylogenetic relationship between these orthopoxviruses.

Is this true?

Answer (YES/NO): NO